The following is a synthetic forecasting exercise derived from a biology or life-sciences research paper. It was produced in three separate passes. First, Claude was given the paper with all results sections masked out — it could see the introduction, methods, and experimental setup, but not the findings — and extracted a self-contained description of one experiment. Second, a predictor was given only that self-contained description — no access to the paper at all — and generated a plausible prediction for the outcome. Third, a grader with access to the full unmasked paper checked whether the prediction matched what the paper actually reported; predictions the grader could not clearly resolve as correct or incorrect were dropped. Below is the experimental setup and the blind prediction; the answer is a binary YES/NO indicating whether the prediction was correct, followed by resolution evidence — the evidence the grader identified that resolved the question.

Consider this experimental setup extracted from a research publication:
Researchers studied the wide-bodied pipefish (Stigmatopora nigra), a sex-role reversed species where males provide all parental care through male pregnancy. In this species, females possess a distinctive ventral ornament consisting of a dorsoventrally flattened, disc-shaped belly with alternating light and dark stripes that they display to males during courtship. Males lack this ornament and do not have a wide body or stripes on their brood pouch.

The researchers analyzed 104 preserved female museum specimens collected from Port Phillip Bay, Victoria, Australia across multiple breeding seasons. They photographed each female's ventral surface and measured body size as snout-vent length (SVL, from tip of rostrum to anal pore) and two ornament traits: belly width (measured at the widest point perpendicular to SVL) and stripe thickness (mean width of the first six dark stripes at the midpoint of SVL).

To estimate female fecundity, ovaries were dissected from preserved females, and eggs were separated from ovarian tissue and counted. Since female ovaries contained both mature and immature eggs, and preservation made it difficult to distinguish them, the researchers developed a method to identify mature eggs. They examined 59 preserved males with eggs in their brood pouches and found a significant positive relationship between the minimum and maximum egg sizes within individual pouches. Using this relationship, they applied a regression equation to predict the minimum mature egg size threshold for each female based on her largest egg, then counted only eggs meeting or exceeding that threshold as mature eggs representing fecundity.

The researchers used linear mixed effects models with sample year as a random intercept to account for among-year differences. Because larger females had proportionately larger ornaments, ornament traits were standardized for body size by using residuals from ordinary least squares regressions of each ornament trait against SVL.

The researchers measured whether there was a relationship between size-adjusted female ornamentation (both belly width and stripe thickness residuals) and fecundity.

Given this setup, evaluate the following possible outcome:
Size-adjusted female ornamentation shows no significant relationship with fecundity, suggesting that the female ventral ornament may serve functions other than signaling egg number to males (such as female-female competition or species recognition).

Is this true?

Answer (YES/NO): NO